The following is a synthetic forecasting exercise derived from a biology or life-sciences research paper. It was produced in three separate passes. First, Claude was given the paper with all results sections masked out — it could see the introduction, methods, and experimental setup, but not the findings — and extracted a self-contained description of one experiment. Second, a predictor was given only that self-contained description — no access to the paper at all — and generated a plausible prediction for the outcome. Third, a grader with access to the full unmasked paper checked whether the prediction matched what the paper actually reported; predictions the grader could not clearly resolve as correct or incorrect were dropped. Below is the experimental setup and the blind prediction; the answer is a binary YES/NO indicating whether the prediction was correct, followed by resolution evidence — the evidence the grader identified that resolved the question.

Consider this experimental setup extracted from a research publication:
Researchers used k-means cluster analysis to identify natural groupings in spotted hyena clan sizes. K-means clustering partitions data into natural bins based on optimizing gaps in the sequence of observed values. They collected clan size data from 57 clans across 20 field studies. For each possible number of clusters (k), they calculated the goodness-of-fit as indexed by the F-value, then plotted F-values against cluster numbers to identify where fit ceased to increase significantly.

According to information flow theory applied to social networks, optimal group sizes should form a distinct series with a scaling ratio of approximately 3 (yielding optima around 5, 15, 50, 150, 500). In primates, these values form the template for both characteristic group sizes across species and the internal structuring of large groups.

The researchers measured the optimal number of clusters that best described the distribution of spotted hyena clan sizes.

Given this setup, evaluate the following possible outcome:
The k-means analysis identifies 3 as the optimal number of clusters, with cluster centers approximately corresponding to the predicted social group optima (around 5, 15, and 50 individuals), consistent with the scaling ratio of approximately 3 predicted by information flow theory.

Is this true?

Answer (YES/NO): NO